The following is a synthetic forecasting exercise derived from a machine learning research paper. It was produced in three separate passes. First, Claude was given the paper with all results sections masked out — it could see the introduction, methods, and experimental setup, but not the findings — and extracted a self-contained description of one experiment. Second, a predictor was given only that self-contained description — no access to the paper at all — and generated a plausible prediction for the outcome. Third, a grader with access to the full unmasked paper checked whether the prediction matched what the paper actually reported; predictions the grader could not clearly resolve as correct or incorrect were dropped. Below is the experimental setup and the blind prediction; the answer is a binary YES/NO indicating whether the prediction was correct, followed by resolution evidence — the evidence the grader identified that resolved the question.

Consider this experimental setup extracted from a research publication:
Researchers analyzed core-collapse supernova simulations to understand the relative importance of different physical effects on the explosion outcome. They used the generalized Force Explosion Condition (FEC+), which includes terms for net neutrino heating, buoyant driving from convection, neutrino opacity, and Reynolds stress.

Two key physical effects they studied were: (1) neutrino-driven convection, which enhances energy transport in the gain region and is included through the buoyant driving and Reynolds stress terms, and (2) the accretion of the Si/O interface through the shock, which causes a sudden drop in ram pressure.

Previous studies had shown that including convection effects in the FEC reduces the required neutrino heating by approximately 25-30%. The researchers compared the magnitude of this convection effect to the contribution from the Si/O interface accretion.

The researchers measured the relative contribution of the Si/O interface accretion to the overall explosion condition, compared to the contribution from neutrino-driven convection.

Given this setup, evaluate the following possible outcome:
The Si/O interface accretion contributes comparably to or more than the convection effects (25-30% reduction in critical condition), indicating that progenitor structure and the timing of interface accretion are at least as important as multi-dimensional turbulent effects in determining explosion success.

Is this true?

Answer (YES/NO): NO